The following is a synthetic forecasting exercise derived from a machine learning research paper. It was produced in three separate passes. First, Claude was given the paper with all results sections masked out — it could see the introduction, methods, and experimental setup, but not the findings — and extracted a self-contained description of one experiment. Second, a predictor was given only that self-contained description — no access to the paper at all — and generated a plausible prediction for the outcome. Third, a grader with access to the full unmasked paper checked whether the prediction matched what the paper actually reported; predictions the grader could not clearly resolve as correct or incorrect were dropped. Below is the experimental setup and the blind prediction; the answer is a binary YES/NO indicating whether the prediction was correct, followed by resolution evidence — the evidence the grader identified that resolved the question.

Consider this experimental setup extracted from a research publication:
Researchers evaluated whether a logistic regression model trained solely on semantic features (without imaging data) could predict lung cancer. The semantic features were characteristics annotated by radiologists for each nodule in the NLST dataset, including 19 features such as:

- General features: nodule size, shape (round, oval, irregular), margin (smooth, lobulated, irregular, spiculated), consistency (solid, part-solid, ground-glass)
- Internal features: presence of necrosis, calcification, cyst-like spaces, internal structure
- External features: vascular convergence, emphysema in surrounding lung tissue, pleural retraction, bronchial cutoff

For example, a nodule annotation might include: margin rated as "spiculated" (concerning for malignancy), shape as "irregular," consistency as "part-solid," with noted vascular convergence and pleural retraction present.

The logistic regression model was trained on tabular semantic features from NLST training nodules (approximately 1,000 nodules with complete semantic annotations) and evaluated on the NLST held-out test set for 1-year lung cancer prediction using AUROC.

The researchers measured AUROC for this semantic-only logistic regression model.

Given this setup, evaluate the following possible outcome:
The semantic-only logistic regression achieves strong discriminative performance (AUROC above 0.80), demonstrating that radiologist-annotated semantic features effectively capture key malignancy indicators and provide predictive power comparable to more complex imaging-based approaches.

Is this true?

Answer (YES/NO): YES